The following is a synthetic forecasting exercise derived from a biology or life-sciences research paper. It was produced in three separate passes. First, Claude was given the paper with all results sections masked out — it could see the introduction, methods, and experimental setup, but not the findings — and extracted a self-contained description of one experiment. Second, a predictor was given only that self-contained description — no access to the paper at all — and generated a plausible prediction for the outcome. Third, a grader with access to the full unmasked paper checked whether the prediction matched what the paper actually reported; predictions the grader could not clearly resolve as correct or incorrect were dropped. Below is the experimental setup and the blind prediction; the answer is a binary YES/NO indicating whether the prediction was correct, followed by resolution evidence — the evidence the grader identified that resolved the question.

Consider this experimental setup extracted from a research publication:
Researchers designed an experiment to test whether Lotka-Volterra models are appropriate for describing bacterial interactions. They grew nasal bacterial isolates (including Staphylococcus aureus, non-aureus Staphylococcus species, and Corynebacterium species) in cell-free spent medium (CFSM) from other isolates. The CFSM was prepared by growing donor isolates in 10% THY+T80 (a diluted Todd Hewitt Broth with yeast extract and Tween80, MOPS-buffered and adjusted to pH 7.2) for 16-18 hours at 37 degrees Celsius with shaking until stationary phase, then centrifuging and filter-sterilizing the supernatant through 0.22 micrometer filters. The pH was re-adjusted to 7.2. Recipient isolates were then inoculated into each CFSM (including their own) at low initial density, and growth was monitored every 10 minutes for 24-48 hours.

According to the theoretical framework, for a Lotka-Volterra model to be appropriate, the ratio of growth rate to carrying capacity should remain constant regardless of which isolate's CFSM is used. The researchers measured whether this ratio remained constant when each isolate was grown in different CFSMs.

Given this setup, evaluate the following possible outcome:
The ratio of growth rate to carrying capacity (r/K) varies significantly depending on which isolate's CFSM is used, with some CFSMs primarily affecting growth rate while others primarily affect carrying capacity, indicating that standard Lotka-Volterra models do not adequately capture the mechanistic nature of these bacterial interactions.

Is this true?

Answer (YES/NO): NO